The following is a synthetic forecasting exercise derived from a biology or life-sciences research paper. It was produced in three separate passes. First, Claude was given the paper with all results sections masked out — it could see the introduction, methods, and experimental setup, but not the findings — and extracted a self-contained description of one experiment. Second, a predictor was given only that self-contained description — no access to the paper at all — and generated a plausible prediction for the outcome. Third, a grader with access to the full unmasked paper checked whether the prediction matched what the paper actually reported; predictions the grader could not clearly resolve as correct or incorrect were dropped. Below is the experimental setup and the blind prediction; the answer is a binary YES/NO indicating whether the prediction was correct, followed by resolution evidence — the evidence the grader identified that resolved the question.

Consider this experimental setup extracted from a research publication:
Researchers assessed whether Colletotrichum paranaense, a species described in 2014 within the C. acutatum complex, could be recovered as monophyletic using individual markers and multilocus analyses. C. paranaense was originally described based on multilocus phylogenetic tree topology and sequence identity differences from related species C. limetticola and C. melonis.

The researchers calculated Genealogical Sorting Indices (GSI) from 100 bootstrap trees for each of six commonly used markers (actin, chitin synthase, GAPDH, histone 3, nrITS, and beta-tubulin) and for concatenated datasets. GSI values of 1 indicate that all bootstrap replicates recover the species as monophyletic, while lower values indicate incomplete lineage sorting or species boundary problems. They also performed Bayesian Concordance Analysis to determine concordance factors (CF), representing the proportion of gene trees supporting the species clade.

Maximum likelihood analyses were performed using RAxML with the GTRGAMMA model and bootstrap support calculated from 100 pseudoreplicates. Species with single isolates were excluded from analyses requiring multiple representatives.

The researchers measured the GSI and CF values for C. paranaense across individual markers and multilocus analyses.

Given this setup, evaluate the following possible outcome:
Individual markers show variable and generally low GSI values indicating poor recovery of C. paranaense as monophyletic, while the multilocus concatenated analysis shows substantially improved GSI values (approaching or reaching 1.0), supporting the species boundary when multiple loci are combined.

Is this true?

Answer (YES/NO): YES